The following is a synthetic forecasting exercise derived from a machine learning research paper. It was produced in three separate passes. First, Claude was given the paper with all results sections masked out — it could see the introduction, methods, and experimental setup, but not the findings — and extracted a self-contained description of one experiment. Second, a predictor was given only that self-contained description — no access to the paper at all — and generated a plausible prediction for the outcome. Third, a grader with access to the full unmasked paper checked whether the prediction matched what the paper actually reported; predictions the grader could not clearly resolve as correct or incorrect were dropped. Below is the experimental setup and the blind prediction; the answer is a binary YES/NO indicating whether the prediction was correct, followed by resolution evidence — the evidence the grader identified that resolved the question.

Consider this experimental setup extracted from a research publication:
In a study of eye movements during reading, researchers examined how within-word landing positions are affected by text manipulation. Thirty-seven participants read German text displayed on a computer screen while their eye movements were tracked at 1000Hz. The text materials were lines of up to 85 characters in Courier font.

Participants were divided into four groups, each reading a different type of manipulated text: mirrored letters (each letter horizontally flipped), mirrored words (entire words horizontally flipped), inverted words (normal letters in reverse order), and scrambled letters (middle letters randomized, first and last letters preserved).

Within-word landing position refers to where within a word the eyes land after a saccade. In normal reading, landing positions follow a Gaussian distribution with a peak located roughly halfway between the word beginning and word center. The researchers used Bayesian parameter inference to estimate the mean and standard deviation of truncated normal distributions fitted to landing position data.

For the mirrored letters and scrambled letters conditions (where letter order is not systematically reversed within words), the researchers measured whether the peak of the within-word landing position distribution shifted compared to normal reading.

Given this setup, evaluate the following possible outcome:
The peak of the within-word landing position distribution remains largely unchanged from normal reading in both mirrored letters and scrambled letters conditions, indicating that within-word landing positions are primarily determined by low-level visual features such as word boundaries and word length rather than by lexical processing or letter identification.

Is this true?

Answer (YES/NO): YES